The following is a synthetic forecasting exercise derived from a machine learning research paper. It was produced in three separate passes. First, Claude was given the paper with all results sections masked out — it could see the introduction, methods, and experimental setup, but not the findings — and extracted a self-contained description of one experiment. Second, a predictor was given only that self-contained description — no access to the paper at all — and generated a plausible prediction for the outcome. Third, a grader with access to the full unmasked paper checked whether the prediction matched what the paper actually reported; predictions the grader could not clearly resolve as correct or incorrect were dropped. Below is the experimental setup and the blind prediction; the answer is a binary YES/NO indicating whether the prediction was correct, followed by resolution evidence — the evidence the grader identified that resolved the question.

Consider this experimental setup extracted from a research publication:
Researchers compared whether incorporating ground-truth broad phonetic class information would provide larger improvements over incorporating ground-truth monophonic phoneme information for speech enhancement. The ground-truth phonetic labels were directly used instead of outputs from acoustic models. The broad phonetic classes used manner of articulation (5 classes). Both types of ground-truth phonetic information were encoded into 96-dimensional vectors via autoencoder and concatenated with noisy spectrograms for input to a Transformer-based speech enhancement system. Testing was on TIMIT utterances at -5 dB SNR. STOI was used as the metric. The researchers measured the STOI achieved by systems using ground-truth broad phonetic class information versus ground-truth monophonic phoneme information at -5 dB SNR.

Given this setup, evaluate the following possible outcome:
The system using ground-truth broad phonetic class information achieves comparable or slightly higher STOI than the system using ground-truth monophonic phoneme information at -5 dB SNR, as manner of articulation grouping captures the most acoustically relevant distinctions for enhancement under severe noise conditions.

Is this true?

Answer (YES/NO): YES